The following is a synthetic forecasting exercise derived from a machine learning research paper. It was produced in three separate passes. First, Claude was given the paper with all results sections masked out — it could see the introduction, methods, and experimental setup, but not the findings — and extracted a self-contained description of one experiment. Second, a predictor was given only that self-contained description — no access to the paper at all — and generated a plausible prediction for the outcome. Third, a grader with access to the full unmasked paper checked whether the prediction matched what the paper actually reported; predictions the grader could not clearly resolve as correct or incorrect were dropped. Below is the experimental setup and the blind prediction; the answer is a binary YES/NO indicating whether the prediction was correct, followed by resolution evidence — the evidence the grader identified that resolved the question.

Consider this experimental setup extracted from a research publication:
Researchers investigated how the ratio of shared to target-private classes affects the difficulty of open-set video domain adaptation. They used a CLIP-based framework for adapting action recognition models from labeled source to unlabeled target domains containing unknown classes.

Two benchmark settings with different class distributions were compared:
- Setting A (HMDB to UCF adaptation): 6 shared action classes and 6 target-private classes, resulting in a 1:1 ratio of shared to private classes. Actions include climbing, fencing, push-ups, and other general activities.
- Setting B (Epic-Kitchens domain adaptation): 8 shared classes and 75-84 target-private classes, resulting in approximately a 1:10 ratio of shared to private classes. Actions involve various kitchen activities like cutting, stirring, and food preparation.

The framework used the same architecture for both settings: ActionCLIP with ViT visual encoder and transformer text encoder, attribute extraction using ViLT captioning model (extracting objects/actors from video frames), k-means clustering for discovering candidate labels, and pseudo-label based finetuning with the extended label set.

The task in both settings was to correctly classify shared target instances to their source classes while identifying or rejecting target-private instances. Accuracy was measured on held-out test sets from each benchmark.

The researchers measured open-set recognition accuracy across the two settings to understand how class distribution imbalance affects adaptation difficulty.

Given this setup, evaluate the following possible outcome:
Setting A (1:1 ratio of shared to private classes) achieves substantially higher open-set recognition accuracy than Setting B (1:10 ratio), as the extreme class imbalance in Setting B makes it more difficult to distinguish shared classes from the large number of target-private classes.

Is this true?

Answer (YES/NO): YES